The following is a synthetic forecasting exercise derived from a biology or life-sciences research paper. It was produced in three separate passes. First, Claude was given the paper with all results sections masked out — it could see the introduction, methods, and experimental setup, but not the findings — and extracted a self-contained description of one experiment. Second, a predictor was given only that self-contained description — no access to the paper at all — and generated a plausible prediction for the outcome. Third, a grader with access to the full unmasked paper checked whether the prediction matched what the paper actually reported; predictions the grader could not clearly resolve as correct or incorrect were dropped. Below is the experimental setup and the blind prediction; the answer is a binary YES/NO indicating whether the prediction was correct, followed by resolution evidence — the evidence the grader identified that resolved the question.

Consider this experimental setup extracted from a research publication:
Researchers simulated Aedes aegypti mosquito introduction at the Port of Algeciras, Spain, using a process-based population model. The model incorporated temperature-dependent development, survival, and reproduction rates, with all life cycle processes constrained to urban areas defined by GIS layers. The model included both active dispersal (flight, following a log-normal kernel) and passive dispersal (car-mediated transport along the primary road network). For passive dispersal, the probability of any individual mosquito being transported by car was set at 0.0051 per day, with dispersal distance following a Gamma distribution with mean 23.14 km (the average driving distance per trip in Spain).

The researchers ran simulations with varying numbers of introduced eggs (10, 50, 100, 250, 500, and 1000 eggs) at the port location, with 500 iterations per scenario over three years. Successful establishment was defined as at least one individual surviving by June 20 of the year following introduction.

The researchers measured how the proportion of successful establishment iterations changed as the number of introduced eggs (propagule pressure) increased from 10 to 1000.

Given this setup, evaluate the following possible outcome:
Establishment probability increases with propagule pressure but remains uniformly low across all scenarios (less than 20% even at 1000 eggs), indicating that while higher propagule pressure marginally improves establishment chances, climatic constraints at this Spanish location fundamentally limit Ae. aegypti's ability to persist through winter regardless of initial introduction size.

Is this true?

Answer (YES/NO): NO